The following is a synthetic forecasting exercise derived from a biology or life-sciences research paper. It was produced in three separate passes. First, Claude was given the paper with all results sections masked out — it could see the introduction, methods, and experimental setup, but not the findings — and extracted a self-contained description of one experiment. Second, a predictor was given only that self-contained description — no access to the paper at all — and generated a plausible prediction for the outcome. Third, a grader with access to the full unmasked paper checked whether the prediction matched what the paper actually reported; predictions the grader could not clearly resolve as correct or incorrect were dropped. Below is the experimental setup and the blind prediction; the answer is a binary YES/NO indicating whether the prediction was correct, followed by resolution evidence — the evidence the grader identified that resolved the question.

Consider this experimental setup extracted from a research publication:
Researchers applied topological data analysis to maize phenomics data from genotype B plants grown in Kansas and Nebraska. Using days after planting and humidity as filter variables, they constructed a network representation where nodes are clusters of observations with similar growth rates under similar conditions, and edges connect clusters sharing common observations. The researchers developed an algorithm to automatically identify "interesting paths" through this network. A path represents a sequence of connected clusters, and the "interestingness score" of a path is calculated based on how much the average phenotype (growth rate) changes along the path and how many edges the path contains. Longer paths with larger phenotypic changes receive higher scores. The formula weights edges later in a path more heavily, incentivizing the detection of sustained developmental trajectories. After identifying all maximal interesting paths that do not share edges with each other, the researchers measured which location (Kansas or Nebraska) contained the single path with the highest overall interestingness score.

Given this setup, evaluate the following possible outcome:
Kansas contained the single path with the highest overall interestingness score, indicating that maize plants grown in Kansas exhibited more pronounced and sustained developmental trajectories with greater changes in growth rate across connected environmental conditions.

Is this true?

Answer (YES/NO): YES